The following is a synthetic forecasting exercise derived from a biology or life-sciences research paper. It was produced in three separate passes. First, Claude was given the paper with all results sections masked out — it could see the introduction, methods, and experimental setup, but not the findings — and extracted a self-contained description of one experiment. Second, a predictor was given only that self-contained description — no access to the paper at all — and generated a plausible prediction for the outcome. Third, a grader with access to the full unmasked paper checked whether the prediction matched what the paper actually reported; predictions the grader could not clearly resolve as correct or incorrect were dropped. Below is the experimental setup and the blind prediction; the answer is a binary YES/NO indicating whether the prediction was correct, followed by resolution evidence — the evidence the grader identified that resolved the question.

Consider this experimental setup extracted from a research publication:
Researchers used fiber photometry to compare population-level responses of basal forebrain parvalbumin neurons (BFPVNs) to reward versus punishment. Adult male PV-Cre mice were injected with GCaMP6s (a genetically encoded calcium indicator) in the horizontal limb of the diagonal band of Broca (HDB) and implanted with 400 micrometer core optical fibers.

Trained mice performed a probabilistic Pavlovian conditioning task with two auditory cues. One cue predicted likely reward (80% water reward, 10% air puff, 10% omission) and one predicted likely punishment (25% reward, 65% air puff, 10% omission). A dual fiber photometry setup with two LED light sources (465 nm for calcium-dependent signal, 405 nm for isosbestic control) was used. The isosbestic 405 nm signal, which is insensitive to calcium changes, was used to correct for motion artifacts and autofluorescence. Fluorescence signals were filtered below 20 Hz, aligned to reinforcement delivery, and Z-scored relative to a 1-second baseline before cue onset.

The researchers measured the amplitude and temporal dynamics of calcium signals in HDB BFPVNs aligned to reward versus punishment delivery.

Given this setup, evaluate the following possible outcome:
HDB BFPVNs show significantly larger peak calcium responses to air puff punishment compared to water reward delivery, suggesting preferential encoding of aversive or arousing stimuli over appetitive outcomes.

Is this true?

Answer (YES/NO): YES